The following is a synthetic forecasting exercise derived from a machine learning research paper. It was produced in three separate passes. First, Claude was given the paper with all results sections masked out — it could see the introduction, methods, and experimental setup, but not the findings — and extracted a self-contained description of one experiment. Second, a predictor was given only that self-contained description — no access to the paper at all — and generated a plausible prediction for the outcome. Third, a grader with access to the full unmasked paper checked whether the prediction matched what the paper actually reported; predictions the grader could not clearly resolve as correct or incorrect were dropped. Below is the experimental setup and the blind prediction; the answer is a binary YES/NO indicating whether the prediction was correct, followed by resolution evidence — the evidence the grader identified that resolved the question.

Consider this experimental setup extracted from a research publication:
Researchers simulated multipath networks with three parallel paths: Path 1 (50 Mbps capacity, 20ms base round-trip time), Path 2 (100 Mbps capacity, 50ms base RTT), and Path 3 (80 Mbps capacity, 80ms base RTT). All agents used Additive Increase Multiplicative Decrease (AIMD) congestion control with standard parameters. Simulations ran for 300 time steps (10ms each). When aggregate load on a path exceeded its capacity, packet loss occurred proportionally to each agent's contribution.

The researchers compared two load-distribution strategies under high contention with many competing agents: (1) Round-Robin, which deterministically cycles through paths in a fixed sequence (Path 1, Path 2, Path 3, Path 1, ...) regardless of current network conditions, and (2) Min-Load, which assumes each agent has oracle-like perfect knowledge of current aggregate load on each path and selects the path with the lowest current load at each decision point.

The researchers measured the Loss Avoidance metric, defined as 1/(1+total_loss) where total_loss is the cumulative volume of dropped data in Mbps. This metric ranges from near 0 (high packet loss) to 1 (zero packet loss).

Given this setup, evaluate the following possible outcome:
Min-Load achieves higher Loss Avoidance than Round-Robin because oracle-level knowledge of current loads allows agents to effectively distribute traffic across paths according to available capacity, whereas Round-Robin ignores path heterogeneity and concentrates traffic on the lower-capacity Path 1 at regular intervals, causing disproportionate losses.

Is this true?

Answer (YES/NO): YES